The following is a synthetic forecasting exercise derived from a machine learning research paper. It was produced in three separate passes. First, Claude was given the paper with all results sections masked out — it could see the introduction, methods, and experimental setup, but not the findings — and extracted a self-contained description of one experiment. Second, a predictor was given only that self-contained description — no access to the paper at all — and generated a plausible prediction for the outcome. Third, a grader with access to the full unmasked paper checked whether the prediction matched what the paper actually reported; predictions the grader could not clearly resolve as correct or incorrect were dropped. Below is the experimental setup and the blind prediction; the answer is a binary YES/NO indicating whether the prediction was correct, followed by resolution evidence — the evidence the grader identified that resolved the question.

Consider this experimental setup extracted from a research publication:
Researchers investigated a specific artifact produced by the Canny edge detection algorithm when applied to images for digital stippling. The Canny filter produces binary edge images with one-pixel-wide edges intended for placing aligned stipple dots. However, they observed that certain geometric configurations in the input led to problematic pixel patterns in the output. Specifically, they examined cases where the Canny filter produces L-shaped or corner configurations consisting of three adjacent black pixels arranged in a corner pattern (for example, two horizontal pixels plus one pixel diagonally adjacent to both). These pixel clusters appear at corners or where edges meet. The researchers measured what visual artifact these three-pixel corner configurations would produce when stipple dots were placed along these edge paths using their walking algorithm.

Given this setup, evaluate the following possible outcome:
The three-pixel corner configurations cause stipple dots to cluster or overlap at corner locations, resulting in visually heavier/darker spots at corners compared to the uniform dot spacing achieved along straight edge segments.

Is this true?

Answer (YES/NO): NO